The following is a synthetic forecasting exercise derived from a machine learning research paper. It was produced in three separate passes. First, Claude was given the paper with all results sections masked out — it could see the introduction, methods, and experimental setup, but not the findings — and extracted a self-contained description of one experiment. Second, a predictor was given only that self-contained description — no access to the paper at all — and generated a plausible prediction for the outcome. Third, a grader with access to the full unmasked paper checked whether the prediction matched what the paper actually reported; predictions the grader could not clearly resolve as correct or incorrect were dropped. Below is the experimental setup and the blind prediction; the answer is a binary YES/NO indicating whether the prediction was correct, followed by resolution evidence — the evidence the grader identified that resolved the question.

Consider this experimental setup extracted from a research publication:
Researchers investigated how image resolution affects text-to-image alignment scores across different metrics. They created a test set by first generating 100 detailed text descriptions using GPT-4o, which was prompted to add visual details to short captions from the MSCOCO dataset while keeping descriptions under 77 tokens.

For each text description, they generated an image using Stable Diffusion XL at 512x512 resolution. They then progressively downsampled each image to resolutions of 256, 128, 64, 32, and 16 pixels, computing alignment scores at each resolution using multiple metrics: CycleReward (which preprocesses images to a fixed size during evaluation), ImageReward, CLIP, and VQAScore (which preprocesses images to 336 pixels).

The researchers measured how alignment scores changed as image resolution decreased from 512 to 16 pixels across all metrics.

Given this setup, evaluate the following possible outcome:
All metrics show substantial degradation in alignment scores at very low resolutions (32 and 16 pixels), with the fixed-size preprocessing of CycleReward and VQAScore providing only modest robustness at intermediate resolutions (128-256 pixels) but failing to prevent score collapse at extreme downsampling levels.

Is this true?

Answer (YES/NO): NO